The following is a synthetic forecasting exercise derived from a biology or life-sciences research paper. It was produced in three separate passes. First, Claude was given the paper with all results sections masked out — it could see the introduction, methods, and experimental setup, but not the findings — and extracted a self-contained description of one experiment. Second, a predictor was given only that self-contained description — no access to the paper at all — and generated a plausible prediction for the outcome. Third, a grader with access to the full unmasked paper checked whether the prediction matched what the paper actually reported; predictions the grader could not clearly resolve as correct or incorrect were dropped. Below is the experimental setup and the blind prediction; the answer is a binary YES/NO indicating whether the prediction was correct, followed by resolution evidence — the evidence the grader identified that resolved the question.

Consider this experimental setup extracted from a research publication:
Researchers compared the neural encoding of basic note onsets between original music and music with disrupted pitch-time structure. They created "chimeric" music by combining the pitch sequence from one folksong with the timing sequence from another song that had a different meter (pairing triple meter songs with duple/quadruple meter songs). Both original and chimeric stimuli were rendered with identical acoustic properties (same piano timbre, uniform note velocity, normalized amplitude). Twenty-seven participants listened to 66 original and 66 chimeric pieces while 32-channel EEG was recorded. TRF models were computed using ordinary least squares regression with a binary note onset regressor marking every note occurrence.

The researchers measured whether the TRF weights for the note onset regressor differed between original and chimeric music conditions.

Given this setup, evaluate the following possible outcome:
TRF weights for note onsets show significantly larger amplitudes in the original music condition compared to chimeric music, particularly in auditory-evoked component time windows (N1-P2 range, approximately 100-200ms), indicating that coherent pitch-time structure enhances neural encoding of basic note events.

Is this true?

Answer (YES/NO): NO